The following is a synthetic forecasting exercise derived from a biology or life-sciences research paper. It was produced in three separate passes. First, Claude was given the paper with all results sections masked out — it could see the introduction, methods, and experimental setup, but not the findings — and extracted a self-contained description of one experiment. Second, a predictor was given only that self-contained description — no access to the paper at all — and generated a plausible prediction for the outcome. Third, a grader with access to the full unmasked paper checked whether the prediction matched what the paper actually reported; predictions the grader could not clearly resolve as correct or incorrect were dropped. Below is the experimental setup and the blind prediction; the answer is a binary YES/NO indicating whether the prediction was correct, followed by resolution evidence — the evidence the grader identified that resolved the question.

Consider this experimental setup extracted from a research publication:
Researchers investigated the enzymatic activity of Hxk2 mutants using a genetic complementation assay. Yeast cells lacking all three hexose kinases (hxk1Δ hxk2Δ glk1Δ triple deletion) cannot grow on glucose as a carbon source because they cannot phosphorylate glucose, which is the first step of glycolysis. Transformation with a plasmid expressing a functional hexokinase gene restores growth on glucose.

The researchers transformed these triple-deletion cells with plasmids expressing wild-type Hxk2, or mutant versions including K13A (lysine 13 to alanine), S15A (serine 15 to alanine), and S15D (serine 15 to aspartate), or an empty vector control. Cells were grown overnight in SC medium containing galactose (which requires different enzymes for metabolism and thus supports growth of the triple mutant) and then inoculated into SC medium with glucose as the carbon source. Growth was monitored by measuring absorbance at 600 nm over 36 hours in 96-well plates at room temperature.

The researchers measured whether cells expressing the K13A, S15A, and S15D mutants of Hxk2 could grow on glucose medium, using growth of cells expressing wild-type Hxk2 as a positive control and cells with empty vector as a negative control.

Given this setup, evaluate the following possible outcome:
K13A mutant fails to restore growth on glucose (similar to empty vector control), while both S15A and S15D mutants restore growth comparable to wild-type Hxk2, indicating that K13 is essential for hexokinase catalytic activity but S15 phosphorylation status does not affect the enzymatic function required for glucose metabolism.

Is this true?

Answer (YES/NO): NO